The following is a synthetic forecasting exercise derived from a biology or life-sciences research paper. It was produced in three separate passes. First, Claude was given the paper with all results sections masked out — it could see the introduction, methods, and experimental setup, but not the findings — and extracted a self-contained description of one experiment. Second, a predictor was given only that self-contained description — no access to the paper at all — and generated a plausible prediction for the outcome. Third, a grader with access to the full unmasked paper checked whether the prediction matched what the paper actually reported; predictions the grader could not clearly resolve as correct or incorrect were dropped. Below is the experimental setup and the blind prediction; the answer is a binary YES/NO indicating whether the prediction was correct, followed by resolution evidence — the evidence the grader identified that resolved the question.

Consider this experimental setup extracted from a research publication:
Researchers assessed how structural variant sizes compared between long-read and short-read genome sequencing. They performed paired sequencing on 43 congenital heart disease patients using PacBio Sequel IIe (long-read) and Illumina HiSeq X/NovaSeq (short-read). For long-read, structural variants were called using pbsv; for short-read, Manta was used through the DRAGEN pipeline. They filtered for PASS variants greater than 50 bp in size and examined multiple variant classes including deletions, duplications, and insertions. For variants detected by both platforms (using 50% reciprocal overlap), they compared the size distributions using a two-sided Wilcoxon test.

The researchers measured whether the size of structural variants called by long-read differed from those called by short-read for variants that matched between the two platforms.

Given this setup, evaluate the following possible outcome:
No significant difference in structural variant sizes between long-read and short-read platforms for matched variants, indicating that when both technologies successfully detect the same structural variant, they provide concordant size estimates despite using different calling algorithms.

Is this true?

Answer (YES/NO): NO